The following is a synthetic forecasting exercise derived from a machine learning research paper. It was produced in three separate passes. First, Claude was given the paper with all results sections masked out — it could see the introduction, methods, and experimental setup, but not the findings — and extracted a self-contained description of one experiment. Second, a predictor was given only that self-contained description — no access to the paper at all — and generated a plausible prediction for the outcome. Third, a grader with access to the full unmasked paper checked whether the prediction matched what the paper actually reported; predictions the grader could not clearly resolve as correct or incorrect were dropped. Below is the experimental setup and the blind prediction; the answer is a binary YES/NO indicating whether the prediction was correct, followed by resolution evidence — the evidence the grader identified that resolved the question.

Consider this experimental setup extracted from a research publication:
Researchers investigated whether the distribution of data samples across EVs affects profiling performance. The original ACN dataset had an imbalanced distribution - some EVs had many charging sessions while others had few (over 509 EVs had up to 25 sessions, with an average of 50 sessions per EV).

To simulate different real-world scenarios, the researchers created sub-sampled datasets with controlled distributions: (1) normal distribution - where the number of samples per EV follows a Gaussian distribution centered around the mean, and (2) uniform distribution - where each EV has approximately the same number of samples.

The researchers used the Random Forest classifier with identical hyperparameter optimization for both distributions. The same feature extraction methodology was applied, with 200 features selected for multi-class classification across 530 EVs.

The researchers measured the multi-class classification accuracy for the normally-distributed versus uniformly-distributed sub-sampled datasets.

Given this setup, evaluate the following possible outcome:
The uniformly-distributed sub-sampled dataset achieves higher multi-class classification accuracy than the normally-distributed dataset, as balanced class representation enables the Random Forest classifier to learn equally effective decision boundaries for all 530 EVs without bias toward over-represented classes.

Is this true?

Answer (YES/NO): NO